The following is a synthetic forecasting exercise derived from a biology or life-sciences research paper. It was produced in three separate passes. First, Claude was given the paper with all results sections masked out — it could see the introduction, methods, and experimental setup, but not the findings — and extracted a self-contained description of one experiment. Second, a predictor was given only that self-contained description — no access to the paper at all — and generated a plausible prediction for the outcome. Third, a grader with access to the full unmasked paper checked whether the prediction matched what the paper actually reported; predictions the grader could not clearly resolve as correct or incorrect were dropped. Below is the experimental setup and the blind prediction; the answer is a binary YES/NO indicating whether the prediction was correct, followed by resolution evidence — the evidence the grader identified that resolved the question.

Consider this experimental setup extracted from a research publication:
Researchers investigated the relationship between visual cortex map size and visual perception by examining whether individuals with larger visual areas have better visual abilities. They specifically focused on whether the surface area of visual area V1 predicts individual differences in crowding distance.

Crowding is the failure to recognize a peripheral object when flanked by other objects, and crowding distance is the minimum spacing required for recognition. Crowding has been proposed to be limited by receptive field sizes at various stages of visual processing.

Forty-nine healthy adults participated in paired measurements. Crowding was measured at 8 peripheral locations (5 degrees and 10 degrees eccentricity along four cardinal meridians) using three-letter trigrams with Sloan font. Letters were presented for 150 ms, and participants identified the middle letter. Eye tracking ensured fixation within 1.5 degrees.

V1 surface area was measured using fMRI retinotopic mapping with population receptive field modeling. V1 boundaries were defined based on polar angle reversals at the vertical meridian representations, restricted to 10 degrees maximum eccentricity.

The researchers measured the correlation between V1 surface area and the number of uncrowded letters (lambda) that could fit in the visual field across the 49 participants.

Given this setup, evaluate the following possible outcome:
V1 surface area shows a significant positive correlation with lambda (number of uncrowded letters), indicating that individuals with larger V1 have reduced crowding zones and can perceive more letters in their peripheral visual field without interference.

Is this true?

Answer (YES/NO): NO